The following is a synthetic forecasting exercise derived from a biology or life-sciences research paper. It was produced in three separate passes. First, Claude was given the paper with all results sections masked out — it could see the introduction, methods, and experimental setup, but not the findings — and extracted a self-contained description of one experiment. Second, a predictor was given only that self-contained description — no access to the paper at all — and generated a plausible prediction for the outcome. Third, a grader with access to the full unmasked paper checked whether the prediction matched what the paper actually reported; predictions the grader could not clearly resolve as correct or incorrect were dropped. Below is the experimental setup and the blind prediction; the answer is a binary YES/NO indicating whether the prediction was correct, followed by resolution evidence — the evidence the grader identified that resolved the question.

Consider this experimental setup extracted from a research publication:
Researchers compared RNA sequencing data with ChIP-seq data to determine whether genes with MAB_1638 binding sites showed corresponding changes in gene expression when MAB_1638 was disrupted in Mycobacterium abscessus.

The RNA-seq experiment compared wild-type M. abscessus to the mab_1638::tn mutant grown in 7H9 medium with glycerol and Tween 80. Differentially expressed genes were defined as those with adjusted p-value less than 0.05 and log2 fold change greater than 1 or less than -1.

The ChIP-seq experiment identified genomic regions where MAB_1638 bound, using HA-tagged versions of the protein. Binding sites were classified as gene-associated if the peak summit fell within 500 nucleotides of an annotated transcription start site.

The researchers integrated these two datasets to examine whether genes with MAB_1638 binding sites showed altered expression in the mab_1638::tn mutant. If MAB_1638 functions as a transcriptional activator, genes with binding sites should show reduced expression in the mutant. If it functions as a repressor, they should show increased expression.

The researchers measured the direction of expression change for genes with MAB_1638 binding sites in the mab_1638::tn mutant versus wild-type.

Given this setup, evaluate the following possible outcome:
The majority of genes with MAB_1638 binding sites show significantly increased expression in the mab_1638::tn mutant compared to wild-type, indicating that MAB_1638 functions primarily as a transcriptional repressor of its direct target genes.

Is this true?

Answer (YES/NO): NO